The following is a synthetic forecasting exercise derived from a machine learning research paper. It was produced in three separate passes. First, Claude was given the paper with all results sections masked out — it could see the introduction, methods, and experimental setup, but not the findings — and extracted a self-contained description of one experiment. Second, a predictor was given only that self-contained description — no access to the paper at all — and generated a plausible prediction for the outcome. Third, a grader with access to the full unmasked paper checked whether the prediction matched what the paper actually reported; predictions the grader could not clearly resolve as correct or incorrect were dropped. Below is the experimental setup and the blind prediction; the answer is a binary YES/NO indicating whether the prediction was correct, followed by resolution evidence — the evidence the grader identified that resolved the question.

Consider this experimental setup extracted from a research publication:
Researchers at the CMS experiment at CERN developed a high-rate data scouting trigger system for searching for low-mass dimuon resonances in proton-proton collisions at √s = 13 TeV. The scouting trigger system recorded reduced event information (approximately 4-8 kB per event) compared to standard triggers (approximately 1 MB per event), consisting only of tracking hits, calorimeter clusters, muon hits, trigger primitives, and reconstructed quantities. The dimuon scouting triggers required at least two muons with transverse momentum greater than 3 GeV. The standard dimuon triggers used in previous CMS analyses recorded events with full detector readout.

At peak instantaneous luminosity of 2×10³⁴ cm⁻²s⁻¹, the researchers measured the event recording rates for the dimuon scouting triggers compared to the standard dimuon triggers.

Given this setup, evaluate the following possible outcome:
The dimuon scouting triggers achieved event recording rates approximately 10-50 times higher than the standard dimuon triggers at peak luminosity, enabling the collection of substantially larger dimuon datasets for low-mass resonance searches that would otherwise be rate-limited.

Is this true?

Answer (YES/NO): NO